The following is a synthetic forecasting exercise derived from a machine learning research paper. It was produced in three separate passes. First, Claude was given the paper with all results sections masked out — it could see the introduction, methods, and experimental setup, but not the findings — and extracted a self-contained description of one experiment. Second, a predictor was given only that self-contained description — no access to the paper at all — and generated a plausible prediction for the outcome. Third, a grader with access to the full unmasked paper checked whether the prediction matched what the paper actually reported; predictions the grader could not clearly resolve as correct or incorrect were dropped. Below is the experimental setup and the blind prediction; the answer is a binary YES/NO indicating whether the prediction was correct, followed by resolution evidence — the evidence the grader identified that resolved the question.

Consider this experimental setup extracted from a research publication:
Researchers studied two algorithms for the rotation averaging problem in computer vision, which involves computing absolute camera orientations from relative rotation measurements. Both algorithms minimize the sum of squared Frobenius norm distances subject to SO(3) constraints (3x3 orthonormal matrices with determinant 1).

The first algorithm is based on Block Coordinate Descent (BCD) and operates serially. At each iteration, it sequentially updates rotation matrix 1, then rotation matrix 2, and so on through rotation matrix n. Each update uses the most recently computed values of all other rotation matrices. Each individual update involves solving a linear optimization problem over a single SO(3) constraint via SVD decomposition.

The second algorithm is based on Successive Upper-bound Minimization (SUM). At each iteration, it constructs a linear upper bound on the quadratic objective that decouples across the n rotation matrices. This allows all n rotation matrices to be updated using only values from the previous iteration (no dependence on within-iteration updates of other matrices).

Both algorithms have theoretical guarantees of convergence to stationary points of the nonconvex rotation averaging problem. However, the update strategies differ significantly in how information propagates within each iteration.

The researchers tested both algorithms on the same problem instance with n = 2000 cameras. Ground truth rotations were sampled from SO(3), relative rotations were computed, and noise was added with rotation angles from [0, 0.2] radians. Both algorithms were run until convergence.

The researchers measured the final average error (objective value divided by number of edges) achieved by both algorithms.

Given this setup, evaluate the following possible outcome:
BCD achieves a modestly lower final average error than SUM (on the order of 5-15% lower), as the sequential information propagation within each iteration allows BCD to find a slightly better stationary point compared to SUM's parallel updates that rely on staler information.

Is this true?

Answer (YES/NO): NO